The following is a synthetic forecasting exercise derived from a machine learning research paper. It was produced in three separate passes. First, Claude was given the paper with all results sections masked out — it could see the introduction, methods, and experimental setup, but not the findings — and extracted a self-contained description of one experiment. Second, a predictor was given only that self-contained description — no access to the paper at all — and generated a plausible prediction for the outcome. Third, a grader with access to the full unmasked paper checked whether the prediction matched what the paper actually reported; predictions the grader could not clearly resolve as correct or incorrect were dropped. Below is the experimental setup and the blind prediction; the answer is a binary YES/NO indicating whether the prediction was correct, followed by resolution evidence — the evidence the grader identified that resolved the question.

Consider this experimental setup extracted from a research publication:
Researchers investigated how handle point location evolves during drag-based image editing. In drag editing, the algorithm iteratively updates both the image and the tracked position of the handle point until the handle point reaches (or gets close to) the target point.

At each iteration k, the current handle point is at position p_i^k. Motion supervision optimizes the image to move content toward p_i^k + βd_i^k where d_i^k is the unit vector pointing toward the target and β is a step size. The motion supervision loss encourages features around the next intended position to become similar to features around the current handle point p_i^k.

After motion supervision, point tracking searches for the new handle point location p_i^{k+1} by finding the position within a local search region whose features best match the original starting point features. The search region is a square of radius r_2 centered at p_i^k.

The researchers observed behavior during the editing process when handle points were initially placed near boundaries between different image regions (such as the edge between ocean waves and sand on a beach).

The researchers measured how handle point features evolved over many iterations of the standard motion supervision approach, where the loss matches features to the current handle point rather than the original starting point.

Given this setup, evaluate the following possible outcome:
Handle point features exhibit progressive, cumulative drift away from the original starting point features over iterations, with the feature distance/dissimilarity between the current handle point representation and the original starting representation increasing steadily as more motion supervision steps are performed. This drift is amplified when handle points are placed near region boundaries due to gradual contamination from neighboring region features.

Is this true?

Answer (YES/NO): YES